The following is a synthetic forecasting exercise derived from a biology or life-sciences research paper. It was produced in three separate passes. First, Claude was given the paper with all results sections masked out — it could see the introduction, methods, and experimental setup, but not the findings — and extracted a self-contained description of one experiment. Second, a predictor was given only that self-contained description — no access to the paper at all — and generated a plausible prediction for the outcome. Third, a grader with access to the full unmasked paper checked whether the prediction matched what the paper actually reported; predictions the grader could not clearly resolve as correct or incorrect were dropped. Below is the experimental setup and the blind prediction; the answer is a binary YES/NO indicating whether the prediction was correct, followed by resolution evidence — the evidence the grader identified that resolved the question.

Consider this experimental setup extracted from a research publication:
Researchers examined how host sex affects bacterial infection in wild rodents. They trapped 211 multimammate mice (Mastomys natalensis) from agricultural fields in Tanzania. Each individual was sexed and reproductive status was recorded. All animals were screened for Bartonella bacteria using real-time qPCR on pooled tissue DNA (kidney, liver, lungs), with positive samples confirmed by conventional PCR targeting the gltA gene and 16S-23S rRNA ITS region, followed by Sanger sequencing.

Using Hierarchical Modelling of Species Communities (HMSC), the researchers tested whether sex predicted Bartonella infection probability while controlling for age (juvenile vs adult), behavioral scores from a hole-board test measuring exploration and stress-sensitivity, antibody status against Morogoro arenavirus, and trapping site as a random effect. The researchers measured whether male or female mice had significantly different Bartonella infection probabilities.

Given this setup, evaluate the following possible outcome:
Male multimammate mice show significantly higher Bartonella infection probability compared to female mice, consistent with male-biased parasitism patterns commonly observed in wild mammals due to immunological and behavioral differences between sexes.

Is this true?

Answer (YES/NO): NO